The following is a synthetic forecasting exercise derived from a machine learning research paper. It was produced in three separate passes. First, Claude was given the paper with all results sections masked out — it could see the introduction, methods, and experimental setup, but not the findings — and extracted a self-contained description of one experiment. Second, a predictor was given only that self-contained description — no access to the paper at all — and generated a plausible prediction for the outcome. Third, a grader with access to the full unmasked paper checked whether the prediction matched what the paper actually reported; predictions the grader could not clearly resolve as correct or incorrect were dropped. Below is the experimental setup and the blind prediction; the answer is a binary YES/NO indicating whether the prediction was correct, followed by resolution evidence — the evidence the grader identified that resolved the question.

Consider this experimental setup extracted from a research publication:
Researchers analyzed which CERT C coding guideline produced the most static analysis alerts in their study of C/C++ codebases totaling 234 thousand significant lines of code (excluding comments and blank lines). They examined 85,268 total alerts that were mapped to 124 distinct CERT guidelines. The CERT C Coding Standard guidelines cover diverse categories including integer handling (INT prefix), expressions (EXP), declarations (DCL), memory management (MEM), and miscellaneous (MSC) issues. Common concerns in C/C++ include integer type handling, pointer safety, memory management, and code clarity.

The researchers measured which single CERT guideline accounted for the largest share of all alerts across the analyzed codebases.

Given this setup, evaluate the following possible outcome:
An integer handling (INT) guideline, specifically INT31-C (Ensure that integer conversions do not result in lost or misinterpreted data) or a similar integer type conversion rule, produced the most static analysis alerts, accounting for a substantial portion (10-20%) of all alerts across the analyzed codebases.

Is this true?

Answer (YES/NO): NO